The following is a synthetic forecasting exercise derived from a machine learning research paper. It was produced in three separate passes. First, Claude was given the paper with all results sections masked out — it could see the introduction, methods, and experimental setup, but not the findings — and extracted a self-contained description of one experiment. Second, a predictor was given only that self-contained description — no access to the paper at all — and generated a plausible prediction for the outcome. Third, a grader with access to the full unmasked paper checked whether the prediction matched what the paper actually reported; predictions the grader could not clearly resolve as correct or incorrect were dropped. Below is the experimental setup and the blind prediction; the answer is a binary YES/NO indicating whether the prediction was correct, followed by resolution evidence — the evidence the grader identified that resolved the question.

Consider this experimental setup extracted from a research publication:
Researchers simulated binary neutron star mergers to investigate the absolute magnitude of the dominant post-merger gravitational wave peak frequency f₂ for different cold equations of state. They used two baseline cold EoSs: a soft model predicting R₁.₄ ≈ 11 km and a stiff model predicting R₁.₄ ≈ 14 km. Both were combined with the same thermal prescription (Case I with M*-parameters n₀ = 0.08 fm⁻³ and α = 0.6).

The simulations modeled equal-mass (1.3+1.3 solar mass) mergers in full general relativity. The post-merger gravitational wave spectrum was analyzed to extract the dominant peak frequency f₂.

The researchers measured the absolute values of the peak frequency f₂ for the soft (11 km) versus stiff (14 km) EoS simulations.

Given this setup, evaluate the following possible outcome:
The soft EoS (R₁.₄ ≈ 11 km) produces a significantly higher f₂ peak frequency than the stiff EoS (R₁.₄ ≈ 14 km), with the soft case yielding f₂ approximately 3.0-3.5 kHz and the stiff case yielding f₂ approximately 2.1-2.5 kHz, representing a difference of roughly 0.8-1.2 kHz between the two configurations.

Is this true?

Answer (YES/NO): NO